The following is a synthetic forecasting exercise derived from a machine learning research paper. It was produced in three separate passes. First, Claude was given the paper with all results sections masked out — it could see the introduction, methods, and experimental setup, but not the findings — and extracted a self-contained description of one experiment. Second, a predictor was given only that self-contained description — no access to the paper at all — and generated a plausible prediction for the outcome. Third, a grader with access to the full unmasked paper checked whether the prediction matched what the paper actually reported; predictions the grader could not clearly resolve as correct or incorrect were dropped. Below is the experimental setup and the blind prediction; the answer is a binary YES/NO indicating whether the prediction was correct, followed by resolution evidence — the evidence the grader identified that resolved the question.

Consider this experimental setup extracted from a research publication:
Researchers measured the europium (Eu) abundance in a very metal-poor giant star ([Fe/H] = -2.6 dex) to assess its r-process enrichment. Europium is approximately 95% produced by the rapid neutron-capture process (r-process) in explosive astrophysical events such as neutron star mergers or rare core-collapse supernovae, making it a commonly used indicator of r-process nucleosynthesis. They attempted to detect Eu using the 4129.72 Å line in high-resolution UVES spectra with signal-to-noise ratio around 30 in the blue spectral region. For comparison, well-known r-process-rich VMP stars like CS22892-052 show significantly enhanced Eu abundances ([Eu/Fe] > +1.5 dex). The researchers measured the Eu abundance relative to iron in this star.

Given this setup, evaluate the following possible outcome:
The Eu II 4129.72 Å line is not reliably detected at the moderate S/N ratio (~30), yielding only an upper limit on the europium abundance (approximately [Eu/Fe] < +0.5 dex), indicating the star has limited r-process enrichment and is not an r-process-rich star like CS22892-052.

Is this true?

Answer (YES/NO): YES